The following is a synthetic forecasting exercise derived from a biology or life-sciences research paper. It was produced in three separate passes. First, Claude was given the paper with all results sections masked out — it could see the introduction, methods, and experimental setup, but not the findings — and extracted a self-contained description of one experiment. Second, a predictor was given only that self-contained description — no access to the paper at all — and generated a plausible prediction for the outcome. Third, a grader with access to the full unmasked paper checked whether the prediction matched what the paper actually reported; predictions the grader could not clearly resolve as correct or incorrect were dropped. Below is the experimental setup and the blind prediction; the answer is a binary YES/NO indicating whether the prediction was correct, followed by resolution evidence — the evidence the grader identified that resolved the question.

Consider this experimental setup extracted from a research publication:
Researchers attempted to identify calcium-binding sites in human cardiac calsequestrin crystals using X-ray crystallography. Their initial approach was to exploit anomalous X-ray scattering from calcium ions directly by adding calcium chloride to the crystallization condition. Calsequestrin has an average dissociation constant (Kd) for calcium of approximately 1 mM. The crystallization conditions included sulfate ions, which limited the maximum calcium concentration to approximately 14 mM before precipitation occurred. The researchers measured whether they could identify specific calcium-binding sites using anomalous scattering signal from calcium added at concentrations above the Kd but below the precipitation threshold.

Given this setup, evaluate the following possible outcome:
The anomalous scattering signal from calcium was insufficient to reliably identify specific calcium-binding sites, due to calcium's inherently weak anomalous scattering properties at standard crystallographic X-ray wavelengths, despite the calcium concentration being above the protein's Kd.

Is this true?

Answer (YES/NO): YES